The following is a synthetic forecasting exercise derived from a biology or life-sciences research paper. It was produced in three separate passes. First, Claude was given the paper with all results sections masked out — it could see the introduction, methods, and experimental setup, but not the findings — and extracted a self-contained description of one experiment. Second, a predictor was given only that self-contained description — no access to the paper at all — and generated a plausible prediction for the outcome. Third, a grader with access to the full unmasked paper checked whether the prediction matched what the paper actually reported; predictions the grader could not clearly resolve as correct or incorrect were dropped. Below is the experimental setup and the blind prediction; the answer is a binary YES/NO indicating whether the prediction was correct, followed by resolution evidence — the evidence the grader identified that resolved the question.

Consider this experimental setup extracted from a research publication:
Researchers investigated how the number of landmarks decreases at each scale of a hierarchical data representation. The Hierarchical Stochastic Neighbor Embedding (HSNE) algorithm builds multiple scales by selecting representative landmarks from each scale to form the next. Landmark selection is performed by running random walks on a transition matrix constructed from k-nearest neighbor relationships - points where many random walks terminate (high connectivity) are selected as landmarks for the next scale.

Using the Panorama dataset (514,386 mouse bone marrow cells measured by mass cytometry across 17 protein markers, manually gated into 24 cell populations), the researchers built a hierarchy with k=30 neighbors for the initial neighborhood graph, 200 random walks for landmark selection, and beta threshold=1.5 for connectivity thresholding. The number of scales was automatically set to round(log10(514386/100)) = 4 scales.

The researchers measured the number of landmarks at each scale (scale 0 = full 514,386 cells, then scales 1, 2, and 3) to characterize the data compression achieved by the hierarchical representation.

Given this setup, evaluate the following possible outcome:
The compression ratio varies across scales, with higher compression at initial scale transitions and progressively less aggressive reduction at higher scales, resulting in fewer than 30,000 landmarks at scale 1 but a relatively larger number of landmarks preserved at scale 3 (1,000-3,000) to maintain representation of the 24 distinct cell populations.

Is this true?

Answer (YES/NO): NO